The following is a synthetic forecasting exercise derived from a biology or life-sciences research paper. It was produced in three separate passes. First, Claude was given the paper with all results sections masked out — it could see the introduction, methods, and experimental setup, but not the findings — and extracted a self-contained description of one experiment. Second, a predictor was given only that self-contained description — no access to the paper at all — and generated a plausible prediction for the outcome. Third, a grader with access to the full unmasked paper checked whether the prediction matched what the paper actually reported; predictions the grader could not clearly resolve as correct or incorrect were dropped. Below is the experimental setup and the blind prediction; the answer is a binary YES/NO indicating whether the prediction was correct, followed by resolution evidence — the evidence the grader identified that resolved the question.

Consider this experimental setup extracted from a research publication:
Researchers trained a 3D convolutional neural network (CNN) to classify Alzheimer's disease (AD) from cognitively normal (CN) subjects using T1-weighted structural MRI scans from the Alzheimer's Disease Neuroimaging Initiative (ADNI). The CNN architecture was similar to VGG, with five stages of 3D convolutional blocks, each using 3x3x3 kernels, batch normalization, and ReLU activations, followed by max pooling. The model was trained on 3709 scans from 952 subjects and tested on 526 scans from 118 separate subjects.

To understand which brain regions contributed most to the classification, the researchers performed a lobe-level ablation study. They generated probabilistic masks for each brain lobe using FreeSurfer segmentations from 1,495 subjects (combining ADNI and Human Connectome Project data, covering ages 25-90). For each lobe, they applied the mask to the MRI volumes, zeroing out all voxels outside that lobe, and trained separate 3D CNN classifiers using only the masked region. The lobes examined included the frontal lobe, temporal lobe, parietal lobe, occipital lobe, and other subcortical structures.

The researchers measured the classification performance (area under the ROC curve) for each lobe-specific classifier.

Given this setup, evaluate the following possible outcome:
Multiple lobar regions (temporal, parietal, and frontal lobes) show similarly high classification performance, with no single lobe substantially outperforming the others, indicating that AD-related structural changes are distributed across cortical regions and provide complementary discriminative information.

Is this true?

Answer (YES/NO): NO